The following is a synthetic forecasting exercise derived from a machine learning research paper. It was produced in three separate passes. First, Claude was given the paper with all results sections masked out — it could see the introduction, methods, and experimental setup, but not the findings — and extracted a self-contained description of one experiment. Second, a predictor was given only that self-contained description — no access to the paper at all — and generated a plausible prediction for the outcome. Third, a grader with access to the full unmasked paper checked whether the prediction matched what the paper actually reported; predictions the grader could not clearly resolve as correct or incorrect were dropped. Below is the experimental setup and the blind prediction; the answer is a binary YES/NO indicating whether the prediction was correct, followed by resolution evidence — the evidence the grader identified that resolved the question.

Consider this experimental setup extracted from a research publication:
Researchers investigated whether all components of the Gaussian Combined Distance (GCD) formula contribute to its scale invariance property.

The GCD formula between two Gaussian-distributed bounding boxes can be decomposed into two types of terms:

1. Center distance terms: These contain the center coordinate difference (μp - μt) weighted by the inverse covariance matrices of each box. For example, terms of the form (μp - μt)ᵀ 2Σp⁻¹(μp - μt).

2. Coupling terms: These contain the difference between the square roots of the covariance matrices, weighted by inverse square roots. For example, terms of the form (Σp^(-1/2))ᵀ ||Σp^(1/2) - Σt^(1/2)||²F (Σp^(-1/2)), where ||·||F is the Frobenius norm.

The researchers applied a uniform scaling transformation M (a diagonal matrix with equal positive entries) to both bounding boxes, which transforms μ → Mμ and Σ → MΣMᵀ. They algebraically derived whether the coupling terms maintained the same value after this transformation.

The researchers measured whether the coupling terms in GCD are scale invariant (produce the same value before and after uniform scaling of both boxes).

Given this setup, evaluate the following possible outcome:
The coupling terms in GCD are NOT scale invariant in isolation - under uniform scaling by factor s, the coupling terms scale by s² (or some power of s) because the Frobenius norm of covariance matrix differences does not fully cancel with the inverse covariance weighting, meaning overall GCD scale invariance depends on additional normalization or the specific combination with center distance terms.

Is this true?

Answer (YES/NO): NO